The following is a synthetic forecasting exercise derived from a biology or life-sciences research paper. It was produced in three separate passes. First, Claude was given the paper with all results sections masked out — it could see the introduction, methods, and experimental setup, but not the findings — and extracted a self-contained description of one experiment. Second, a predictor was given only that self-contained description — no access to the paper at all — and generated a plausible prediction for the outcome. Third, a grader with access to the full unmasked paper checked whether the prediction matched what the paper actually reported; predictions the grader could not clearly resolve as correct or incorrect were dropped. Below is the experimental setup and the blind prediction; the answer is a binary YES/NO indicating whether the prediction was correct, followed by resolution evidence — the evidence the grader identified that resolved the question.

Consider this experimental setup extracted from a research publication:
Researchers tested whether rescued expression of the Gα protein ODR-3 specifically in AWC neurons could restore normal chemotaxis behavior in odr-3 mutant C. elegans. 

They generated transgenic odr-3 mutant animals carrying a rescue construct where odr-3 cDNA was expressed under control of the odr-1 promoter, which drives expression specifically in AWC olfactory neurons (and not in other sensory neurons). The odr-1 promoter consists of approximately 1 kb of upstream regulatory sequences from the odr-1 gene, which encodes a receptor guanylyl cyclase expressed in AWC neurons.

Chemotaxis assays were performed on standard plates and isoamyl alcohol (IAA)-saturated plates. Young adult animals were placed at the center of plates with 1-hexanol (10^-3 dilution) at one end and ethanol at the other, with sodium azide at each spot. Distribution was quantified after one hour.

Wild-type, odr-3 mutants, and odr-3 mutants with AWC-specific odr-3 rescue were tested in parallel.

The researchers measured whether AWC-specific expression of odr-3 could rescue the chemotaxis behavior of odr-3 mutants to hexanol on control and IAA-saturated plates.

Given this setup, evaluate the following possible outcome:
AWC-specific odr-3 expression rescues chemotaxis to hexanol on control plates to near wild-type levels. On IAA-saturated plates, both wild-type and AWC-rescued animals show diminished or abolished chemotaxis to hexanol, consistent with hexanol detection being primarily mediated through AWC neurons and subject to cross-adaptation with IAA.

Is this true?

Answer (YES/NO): NO